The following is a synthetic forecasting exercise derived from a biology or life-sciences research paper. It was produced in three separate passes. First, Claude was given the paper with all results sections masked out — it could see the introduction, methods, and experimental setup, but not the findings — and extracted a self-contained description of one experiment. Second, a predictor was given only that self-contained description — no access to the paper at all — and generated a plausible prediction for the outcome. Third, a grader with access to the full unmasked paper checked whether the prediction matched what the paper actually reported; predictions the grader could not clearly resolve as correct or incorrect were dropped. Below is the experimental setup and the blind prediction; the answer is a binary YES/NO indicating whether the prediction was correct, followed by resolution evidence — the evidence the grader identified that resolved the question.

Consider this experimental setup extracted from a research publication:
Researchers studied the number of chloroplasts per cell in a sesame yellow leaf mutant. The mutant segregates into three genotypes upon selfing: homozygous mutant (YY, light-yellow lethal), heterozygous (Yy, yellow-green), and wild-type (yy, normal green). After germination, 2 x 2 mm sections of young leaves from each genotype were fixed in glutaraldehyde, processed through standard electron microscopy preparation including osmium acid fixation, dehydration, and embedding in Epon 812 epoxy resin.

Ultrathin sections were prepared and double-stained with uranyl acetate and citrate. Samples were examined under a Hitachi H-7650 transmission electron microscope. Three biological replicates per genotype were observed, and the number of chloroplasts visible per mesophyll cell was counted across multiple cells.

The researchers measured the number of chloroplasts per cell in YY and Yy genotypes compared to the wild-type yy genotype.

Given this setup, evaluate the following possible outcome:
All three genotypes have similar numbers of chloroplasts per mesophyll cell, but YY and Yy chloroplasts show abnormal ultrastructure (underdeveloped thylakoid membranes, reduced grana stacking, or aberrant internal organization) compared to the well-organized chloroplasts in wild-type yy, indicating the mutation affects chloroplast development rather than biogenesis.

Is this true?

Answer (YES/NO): NO